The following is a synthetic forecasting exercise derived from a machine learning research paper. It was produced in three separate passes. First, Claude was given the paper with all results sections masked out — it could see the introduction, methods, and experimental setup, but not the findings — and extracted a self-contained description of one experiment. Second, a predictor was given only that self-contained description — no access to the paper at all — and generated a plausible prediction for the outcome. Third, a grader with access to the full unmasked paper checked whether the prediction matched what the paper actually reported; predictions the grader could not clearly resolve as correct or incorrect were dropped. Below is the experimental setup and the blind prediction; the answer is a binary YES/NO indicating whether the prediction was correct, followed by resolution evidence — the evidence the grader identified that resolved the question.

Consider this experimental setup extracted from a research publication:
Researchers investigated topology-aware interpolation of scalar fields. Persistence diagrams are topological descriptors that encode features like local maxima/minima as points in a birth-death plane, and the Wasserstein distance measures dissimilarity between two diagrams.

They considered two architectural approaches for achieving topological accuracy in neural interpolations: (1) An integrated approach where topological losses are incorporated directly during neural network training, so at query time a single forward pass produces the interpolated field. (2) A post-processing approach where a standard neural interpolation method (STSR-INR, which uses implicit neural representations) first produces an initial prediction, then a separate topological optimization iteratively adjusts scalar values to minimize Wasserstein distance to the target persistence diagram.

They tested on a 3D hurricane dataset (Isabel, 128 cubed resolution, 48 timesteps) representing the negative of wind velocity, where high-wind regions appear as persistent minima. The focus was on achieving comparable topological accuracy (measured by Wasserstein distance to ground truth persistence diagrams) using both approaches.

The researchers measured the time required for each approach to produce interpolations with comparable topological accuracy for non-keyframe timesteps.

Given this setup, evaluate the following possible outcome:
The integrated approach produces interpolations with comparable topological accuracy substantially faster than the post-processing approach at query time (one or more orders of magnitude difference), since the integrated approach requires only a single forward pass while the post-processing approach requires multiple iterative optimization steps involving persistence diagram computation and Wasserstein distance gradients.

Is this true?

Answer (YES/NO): YES